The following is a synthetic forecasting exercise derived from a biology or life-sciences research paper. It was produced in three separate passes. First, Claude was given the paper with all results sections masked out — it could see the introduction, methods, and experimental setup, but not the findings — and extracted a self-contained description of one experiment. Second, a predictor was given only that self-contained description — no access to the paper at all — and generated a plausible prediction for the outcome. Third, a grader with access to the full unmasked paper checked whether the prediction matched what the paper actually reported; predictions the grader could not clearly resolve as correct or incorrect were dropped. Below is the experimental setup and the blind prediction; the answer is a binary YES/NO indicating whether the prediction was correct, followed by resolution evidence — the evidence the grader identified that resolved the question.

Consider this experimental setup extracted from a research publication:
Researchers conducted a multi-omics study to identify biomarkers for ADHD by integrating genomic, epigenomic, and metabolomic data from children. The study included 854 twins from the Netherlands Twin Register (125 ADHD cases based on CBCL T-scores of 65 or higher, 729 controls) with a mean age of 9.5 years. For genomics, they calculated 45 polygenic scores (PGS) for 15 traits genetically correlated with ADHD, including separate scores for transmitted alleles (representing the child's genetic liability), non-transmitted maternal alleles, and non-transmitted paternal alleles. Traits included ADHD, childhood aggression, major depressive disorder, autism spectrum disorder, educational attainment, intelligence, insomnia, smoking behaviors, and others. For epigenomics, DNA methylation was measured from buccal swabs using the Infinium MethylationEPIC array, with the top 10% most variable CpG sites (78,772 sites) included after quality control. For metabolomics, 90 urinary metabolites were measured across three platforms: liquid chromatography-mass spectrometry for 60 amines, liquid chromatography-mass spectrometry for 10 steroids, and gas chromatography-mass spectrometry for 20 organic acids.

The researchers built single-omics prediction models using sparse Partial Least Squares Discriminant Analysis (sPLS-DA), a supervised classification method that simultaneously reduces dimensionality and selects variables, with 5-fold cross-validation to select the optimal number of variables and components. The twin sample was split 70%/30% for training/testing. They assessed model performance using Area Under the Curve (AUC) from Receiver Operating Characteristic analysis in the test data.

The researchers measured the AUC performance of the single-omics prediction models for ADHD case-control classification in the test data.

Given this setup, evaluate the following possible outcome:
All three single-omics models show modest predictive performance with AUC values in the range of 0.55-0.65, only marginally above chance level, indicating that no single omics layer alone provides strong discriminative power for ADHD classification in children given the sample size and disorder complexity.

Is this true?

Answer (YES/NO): NO